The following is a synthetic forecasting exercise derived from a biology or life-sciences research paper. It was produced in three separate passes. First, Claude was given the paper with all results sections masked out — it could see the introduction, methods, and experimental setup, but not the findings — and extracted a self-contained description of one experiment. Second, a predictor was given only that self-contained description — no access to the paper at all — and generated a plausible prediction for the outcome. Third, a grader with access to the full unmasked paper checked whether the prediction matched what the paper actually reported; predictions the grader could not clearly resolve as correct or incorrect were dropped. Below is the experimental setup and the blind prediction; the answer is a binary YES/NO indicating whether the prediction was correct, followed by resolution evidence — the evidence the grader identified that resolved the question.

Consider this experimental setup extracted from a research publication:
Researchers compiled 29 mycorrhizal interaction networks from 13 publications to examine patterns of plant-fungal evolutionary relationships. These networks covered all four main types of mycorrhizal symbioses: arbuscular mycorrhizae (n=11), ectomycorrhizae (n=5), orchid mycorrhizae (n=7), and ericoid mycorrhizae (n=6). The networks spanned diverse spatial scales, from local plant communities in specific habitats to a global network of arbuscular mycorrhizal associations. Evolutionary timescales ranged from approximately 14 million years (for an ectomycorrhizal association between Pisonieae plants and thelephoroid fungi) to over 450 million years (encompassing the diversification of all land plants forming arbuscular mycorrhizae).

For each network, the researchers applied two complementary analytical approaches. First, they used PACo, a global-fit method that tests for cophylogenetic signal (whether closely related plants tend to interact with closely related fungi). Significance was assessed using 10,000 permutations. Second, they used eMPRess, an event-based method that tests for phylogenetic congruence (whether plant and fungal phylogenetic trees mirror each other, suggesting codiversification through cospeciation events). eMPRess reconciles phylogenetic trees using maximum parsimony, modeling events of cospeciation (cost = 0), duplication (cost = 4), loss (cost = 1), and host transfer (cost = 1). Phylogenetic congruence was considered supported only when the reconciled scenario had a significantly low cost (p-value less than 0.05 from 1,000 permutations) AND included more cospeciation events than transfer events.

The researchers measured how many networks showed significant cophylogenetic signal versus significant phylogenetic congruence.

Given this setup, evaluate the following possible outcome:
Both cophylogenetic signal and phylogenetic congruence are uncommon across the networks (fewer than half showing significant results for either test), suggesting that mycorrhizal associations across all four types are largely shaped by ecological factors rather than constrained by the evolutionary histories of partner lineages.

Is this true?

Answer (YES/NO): NO